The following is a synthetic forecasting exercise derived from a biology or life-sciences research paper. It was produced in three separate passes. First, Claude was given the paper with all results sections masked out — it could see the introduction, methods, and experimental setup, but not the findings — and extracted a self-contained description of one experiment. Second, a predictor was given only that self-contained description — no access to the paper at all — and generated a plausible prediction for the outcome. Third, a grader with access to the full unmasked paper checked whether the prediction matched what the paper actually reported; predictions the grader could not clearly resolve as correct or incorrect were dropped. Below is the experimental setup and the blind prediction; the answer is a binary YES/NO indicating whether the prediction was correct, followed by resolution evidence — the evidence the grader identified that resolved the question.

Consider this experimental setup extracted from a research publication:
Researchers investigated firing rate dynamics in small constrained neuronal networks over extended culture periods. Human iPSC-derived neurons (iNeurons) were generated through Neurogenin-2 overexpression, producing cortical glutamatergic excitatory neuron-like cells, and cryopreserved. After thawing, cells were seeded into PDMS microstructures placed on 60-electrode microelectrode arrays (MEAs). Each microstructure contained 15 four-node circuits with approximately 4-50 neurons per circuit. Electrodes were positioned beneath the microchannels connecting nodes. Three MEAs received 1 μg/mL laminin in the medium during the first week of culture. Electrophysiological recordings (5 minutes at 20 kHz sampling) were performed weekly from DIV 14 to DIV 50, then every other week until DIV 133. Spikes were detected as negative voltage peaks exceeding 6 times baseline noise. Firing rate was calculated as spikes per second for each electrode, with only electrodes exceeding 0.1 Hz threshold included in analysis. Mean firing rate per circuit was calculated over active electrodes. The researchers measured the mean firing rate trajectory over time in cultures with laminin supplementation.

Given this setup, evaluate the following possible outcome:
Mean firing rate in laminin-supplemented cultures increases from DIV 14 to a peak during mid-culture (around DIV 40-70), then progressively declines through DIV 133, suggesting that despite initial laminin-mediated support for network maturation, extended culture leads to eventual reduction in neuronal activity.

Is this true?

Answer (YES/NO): YES